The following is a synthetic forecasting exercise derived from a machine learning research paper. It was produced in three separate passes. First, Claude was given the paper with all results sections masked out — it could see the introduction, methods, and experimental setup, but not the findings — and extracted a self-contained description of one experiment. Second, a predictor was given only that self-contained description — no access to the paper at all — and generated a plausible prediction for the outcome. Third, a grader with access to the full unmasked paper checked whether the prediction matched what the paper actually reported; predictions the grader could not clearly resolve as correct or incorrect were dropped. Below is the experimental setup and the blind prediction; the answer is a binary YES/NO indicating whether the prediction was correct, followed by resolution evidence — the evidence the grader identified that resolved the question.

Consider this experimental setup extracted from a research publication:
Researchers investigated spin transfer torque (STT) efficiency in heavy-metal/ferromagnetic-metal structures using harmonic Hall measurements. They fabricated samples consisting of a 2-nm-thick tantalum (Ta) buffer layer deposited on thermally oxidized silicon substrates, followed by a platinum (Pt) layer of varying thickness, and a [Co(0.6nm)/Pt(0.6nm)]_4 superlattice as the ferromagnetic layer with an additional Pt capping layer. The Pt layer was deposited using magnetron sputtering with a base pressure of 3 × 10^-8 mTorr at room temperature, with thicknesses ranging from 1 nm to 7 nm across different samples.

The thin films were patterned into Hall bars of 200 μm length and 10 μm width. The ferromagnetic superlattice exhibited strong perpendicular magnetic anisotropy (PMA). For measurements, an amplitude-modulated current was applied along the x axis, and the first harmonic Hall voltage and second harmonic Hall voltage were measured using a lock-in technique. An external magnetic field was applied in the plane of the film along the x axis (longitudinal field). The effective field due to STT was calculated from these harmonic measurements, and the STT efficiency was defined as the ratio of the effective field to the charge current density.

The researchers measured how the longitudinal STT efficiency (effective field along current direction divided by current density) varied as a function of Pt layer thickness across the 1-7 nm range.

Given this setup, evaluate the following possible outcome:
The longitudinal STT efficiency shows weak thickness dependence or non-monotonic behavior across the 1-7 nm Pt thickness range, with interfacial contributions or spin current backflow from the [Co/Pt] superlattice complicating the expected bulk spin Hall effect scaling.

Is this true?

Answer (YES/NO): YES